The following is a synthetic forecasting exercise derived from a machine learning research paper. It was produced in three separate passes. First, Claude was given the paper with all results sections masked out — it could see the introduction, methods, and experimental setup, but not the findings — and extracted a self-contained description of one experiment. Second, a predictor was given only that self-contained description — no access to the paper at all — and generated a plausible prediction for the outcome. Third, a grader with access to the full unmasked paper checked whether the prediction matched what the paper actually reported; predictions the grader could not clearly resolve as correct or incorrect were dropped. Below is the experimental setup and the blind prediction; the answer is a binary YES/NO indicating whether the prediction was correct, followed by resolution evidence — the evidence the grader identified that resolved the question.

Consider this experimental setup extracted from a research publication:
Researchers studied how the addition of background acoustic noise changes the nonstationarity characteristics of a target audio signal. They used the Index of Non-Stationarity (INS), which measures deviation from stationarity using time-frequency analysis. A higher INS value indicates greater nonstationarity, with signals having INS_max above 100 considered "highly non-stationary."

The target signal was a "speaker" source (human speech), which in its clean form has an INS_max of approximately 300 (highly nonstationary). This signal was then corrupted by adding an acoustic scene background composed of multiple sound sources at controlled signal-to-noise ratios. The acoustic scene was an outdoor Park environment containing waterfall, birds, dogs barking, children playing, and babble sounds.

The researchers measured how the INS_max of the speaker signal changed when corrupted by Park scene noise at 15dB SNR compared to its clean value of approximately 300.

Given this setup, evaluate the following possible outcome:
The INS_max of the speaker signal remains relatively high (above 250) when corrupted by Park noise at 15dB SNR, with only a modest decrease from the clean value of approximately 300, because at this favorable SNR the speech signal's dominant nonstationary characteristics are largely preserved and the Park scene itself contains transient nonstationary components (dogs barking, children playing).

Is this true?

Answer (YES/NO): NO